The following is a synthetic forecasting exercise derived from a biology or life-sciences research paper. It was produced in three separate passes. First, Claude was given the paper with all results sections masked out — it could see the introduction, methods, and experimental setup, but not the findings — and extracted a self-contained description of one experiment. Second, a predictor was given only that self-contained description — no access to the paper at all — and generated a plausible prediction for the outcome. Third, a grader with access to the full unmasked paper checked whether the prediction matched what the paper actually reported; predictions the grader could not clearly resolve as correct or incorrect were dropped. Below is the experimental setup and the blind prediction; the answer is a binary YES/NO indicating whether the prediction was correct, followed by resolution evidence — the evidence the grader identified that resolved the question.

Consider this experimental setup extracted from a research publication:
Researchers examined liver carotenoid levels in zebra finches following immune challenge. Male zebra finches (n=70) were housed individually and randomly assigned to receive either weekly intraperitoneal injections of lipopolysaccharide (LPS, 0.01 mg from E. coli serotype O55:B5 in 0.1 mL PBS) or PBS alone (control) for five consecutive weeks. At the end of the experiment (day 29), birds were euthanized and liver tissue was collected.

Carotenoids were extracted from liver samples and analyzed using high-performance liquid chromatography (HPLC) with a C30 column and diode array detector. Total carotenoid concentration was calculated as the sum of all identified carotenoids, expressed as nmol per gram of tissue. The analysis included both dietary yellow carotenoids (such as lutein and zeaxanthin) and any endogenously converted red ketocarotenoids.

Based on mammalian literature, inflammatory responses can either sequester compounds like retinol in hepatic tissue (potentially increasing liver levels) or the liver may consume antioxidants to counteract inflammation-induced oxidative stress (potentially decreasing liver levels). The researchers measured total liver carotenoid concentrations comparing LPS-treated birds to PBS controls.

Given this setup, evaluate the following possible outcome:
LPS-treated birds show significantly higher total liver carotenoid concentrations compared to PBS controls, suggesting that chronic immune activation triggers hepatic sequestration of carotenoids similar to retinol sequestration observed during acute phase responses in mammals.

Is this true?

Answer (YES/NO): NO